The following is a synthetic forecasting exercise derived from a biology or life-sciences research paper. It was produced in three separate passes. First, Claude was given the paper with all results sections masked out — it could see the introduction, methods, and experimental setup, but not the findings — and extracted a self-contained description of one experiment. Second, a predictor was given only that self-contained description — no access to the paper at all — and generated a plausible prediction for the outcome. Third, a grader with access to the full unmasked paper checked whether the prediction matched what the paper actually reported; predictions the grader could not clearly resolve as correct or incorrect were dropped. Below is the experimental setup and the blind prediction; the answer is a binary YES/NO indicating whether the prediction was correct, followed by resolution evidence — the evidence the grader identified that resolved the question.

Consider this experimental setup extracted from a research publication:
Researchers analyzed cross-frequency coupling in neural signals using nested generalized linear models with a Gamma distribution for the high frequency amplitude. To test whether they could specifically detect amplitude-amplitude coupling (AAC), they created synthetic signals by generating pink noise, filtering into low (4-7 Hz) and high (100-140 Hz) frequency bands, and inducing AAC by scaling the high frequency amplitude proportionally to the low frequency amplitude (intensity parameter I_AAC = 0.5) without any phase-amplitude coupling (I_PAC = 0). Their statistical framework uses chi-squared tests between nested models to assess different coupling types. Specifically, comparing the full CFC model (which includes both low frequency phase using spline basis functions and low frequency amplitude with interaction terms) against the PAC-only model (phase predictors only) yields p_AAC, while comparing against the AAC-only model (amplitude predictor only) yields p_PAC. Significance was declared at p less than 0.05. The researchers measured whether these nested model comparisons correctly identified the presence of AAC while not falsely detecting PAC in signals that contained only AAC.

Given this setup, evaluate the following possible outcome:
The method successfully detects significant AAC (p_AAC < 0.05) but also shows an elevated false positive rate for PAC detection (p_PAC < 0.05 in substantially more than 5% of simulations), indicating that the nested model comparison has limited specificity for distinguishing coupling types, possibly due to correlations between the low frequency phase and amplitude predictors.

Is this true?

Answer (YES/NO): NO